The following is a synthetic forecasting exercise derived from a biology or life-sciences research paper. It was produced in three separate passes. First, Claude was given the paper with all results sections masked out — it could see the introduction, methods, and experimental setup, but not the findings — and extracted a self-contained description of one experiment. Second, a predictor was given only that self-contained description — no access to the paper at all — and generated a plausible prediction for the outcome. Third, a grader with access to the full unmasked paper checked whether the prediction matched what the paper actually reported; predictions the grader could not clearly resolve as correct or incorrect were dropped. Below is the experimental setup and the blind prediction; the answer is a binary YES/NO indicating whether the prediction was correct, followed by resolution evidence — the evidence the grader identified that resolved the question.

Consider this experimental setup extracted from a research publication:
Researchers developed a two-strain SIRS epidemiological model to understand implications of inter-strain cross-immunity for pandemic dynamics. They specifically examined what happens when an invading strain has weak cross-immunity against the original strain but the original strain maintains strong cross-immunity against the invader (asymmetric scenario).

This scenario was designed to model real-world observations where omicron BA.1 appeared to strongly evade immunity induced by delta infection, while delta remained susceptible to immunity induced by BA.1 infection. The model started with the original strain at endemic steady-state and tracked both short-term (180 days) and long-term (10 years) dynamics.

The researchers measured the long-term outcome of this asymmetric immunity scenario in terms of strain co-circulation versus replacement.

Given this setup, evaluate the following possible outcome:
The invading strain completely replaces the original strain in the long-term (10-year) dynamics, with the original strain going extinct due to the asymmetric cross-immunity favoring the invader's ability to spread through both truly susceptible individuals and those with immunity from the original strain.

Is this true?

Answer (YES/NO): NO